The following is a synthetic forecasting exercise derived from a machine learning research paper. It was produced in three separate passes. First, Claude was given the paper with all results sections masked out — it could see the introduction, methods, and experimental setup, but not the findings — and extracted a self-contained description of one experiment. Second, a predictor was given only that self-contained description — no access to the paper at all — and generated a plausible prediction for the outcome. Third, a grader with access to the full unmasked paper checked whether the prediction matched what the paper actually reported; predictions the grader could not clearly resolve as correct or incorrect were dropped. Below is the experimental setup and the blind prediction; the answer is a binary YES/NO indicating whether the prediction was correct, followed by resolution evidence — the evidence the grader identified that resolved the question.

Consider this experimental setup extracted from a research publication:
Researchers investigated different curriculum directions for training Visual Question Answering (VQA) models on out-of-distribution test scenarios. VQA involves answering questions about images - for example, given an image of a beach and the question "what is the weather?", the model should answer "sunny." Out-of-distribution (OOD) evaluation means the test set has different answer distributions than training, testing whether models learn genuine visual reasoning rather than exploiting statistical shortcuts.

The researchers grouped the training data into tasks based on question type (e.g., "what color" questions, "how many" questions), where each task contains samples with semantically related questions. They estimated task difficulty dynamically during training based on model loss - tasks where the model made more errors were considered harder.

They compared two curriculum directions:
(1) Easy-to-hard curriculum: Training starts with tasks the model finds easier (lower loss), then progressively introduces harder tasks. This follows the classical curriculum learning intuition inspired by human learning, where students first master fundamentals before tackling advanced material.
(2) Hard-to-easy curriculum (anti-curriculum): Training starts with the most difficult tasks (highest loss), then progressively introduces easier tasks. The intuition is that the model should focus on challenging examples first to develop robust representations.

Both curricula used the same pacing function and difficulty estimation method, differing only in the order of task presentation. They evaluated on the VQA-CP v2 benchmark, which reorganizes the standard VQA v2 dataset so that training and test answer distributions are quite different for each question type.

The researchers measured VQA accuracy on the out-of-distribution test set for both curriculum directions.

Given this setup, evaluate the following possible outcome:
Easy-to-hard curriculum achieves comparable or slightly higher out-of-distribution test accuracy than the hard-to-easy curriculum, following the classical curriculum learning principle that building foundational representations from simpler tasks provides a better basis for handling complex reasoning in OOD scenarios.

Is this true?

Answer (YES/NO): NO